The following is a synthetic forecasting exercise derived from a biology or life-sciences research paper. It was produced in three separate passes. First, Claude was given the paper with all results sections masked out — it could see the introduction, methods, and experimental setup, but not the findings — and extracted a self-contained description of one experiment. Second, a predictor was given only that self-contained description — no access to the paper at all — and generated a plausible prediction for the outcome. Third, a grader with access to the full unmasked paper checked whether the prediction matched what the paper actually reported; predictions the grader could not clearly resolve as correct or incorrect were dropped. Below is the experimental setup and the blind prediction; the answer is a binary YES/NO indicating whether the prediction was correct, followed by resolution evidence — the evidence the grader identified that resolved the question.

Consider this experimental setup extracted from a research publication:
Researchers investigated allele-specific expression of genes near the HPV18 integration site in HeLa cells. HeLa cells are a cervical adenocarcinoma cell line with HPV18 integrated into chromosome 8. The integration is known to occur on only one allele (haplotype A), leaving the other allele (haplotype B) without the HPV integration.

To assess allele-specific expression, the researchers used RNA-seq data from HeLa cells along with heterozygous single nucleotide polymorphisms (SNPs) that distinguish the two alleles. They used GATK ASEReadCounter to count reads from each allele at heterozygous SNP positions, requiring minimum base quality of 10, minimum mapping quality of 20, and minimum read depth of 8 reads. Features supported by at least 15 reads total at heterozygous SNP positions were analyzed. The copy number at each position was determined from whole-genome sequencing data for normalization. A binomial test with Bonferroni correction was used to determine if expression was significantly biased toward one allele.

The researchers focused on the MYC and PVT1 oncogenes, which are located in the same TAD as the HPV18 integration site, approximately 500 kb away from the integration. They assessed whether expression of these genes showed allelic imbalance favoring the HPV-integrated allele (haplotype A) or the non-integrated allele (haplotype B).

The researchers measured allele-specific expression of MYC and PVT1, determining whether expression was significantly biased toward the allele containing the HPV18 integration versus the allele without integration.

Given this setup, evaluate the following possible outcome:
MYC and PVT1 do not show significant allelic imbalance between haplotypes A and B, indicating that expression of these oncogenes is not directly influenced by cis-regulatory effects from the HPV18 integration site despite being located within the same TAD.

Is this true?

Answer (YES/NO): NO